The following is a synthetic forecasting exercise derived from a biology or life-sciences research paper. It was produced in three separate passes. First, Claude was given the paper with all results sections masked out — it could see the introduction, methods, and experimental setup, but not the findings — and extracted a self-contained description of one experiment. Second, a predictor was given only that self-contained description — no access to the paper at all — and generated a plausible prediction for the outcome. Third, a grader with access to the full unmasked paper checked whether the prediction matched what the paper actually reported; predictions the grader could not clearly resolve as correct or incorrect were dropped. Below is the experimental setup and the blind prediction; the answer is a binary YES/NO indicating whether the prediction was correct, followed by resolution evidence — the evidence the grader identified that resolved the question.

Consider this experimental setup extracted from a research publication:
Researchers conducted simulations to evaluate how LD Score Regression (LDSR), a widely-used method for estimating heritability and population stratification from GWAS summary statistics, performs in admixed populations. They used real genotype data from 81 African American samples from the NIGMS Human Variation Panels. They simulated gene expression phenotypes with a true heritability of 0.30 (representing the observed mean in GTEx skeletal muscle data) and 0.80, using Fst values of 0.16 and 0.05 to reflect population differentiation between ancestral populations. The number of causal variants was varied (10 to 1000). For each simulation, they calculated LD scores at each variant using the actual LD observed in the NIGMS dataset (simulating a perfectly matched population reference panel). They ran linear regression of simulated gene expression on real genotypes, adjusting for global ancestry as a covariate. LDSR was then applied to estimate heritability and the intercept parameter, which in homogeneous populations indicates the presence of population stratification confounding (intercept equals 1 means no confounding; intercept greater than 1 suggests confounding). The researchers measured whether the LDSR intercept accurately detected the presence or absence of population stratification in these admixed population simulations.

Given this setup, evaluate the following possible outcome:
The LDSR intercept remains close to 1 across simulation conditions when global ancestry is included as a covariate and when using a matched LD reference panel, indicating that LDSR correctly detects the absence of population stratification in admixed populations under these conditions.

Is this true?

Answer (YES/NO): NO